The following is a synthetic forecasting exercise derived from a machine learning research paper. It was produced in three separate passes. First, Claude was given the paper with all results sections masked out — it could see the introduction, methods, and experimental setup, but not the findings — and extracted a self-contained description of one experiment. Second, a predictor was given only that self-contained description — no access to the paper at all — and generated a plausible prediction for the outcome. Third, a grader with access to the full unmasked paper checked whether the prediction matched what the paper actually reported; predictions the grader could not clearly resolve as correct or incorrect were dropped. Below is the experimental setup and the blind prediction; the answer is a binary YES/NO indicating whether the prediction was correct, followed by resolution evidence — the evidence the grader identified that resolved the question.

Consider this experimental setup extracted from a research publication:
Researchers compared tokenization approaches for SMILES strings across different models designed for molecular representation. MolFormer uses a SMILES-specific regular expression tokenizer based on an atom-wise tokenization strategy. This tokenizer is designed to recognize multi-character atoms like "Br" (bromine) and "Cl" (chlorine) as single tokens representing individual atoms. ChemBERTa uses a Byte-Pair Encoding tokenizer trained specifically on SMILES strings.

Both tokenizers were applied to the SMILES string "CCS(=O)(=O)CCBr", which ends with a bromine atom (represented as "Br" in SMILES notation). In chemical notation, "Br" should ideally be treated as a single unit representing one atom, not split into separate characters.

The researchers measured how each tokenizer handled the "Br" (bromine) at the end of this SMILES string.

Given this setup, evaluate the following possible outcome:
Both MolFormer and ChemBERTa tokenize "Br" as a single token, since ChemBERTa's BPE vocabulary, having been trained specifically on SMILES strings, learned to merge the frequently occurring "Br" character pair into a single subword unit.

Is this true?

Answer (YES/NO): NO